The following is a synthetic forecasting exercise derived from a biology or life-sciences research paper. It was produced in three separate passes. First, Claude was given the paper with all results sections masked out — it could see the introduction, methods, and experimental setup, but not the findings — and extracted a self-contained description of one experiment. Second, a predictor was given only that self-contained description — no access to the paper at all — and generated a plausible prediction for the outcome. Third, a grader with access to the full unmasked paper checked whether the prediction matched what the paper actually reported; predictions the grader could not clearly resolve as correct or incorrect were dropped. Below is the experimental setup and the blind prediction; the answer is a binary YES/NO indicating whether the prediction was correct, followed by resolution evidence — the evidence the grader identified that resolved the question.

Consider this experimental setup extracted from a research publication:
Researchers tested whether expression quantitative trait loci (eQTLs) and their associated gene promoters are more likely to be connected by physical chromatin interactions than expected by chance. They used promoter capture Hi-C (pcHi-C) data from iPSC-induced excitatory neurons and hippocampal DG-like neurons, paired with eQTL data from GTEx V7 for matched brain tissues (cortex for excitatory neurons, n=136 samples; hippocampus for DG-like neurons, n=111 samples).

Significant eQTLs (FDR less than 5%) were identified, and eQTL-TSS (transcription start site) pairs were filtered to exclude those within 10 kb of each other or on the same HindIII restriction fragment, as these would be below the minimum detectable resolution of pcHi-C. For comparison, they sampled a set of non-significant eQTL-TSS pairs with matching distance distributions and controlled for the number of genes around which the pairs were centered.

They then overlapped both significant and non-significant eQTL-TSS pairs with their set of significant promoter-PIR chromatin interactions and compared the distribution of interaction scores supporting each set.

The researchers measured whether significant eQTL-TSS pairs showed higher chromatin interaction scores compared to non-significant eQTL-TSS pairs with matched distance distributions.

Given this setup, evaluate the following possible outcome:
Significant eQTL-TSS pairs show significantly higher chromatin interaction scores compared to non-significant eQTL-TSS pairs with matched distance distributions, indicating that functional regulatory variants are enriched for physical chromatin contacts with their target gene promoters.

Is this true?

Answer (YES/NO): YES